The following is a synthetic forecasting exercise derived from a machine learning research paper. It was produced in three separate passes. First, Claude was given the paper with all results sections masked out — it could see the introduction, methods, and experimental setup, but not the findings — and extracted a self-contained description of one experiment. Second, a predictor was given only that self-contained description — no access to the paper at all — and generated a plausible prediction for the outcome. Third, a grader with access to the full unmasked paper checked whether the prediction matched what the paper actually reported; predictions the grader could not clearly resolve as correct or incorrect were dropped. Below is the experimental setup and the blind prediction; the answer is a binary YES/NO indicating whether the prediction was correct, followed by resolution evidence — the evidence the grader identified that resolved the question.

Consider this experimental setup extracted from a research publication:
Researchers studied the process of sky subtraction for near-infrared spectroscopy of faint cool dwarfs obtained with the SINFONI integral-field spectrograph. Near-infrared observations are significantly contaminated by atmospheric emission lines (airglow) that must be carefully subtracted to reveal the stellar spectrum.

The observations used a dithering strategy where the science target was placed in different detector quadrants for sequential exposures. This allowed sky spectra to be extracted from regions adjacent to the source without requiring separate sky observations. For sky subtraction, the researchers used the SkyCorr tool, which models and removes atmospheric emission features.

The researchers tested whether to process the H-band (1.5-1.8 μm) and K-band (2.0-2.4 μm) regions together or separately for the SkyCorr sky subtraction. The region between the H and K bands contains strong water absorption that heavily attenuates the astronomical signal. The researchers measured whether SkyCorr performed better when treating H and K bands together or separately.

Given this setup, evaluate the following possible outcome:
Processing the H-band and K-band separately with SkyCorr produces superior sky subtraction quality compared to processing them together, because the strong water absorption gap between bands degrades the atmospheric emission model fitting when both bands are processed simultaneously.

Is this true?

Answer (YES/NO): YES